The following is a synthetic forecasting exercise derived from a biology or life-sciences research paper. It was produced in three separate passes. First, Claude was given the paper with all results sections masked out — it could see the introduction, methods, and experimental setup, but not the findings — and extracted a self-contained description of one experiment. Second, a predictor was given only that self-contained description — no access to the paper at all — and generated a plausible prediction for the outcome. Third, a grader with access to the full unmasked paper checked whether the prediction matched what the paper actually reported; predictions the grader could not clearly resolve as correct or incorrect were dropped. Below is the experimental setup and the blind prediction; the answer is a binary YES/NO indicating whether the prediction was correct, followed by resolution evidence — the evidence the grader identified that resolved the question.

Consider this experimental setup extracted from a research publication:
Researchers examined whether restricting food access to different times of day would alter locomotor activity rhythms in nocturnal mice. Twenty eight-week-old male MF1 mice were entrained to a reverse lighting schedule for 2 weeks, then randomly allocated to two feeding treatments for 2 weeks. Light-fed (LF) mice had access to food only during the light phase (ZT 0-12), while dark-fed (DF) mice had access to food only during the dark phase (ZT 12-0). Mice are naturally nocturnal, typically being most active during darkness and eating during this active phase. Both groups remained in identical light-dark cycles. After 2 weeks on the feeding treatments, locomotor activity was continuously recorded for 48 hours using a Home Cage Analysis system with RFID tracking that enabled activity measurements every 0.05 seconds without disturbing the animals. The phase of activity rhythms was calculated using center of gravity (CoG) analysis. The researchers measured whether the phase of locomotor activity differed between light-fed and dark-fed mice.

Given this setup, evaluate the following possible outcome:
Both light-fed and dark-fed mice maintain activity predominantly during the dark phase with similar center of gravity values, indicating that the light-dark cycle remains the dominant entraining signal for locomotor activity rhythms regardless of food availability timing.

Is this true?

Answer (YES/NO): NO